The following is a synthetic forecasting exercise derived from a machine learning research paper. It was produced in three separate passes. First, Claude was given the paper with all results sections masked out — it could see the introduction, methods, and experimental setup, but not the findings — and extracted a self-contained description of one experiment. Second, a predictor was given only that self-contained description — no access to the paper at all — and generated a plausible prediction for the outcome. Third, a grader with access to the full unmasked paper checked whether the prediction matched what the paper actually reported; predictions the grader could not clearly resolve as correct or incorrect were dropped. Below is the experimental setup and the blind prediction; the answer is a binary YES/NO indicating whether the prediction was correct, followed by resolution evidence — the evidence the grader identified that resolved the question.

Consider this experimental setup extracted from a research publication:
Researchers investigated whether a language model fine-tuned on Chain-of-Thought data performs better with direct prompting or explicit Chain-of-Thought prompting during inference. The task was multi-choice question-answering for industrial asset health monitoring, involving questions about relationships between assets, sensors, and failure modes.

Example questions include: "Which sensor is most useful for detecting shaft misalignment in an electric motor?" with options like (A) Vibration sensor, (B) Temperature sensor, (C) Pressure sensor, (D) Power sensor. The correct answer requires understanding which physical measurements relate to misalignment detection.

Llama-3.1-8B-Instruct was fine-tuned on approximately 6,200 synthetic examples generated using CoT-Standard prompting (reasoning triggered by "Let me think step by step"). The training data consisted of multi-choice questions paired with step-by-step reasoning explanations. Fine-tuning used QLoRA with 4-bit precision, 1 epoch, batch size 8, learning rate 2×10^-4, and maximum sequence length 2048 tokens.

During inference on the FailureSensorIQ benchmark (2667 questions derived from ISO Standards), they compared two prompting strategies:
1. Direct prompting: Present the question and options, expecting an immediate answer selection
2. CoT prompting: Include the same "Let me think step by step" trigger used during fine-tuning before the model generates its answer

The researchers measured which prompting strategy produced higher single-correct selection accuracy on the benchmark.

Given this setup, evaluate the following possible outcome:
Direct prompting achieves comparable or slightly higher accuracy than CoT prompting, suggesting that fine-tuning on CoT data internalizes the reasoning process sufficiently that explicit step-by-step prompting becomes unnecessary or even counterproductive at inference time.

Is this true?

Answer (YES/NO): YES